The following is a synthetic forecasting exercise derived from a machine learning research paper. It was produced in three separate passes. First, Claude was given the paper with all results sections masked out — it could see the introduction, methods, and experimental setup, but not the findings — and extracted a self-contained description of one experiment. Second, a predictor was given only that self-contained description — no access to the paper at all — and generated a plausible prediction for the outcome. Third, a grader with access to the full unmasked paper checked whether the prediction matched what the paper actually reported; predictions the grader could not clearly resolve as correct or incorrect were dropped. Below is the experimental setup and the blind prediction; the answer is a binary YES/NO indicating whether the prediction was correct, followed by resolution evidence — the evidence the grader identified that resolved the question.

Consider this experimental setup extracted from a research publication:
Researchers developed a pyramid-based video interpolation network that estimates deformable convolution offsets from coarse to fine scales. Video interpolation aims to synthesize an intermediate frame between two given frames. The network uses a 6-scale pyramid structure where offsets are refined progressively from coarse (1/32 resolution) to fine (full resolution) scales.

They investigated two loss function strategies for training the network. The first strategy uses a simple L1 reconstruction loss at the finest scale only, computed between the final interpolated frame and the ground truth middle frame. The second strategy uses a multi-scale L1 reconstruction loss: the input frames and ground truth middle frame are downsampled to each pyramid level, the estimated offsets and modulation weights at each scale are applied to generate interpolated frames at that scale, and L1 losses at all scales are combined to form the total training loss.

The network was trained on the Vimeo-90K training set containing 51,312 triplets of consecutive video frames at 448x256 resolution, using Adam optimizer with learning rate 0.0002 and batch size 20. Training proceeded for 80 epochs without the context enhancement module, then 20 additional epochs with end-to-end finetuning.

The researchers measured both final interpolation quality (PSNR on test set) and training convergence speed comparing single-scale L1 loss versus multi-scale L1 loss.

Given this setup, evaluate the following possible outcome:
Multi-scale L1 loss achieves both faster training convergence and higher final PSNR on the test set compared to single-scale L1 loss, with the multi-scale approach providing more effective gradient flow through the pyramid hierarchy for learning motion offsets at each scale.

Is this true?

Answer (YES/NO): NO